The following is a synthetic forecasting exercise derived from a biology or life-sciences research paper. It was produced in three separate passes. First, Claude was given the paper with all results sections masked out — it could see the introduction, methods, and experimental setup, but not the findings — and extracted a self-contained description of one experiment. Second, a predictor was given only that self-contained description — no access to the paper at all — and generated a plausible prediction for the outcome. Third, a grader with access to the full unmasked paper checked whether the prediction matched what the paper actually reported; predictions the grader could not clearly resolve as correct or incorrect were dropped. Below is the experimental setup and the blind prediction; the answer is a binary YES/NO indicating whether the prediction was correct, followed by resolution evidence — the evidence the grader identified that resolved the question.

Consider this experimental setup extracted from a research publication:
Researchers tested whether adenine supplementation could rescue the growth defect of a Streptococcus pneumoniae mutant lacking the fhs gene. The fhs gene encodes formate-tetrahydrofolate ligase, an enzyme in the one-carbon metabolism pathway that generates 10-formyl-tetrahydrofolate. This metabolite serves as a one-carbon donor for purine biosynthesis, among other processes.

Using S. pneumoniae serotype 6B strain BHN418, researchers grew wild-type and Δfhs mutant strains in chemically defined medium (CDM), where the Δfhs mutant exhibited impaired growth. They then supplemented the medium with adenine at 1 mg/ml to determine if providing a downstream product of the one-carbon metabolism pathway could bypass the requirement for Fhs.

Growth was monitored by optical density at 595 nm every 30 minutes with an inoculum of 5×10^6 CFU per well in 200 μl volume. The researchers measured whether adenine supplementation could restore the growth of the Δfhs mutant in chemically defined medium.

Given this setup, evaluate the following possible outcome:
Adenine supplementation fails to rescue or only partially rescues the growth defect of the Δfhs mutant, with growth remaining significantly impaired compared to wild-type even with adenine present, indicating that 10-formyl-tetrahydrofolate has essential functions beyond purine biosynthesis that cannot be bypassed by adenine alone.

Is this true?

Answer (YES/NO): YES